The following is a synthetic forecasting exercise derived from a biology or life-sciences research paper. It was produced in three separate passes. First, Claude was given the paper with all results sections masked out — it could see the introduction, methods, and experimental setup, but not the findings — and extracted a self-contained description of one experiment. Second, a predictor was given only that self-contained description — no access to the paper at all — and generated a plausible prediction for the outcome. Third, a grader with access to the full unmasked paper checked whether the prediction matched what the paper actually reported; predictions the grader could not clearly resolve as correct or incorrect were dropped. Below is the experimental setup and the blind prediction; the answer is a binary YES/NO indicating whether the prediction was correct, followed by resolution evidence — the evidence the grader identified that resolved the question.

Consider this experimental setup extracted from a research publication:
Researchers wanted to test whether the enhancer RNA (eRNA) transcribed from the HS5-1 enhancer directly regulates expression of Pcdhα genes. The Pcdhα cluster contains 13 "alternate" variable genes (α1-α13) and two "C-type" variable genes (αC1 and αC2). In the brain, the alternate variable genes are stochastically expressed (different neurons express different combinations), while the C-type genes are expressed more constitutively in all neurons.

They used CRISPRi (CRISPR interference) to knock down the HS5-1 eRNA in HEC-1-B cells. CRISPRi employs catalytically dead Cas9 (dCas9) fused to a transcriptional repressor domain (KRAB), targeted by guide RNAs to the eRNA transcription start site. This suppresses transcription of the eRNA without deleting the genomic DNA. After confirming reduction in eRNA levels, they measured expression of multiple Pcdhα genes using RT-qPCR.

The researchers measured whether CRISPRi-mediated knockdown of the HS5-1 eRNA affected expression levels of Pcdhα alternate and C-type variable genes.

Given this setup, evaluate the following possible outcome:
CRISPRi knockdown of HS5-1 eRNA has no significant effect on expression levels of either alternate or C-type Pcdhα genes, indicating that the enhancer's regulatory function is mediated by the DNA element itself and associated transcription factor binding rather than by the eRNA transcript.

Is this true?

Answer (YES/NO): NO